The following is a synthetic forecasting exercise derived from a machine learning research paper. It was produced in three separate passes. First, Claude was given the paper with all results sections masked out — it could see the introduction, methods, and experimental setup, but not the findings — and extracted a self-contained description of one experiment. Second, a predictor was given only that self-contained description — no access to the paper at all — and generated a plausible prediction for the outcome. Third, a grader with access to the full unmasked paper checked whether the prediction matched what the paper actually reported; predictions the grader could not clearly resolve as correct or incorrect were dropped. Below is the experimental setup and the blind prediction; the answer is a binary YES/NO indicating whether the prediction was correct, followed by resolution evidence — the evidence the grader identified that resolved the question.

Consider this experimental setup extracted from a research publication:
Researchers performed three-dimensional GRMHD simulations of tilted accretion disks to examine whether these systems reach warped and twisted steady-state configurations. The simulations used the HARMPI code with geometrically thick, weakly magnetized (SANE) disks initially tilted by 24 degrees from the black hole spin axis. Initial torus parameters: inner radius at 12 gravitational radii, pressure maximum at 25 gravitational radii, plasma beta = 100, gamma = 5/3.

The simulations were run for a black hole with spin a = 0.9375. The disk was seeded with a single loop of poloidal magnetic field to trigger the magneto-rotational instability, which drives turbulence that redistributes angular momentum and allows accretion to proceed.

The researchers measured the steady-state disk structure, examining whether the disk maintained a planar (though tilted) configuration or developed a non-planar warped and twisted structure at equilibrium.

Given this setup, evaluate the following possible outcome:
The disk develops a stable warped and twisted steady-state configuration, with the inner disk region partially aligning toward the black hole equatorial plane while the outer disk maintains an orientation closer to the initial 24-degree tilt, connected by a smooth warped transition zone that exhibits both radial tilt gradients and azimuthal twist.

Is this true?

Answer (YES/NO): NO